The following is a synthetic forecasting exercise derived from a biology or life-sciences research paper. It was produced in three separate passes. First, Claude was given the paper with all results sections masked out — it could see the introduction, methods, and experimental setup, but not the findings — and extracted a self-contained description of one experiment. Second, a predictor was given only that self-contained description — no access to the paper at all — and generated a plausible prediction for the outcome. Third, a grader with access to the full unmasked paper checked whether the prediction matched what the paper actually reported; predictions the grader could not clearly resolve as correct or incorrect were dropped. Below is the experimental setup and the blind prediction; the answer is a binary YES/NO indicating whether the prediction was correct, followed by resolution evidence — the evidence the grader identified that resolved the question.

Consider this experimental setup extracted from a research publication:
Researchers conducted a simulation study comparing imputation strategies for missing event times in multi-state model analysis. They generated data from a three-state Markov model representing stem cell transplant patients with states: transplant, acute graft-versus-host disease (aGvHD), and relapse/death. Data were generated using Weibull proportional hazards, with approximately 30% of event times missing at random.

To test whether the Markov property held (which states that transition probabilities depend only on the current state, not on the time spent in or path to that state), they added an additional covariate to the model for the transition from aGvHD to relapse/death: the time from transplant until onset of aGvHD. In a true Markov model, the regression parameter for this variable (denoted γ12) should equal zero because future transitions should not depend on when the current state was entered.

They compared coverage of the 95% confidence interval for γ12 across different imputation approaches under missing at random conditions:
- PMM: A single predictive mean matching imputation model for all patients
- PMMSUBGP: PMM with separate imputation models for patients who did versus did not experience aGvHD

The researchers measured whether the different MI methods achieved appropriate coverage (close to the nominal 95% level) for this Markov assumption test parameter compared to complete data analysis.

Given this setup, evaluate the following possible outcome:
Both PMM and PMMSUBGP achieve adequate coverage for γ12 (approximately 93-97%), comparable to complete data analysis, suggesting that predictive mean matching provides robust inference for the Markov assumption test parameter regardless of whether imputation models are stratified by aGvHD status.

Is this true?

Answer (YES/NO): YES